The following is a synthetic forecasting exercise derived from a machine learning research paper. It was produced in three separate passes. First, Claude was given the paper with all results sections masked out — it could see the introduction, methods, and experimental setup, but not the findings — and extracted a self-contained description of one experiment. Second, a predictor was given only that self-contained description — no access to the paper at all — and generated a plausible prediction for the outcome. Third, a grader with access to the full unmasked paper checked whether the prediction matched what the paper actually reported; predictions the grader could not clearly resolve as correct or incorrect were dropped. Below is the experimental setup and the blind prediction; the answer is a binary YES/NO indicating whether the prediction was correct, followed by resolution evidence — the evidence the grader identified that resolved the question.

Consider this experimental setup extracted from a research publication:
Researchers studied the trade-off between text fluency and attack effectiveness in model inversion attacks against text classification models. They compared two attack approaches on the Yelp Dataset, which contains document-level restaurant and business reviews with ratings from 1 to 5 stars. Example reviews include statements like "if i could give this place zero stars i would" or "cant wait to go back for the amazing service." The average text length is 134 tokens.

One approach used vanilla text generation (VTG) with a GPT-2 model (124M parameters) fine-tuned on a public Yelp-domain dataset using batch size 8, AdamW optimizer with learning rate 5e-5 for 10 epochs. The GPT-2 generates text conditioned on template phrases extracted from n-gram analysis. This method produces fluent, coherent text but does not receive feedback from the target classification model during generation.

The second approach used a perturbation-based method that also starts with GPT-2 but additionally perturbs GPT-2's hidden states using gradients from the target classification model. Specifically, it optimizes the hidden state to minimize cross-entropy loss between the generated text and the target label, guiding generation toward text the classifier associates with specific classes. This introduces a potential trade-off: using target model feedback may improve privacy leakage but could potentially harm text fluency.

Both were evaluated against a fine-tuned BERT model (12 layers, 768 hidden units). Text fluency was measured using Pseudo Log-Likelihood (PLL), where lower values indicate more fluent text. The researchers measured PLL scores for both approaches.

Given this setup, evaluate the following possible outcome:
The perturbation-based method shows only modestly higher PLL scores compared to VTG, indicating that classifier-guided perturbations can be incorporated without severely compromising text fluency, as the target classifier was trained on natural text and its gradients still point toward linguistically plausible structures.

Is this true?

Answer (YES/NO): NO